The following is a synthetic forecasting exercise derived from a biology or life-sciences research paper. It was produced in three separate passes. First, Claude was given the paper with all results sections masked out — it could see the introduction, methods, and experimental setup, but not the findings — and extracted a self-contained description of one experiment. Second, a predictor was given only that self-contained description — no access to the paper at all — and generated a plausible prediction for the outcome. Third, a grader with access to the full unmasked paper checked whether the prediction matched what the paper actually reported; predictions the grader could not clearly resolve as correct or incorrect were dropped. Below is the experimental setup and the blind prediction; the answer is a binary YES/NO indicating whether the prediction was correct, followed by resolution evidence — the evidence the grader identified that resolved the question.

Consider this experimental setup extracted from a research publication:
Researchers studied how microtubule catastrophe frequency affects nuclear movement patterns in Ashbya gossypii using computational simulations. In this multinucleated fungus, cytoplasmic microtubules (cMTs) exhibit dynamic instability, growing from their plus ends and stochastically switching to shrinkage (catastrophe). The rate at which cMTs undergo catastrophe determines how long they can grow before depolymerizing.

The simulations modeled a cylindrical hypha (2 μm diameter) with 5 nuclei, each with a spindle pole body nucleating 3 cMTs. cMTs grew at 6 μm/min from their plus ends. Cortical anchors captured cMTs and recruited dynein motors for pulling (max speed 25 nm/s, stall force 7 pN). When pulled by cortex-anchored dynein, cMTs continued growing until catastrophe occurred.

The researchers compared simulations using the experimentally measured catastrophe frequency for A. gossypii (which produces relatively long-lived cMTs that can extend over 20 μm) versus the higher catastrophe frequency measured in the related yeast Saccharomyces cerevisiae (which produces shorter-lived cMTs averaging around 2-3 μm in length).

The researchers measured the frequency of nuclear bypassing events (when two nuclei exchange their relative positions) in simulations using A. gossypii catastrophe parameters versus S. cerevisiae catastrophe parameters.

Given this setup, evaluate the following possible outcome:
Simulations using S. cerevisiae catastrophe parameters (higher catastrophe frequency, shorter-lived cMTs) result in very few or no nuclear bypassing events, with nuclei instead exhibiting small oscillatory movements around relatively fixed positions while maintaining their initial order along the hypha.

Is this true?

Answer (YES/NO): NO